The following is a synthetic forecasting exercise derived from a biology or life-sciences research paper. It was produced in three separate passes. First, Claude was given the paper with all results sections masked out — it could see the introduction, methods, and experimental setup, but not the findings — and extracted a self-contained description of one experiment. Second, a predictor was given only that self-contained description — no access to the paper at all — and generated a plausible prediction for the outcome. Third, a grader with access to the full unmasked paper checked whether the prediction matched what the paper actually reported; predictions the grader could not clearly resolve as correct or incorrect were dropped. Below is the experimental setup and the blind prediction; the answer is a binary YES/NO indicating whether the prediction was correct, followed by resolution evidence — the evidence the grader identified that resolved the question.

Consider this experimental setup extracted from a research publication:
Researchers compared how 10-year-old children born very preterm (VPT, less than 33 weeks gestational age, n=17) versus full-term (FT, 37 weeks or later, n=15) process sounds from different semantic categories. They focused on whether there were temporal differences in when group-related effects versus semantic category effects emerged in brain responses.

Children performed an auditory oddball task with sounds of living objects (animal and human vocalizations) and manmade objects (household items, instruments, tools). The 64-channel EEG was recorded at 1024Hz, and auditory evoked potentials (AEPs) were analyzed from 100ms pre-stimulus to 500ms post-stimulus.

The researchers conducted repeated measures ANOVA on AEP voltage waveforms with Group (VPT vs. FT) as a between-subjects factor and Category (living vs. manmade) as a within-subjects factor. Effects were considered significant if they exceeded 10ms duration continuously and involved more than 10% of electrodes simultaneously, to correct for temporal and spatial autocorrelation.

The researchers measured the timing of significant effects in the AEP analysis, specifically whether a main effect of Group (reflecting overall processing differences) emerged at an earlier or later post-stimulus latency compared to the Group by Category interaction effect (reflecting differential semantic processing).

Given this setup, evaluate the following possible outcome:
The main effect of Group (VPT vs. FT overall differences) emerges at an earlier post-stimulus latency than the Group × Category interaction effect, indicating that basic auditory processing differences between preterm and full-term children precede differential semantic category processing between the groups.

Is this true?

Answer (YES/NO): YES